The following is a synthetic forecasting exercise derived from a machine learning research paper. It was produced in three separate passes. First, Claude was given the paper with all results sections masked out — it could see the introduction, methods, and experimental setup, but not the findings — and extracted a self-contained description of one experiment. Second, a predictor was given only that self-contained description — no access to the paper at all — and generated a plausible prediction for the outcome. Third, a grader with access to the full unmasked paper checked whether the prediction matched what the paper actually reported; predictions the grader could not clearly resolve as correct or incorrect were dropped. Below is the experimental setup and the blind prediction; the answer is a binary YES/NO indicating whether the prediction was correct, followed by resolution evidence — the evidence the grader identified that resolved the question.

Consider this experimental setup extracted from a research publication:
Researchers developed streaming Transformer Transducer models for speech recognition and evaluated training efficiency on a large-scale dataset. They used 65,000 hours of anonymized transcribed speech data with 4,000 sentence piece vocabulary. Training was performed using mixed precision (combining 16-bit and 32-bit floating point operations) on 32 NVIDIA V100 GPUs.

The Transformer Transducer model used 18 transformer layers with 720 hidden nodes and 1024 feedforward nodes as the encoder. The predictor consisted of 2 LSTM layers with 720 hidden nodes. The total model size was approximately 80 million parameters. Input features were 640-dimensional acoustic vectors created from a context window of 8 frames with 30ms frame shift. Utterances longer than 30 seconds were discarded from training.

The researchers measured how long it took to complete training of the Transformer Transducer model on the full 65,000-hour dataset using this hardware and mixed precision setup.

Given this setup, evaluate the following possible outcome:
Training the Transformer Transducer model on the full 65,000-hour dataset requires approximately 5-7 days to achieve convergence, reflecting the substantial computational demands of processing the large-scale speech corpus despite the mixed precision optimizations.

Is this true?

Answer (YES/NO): NO